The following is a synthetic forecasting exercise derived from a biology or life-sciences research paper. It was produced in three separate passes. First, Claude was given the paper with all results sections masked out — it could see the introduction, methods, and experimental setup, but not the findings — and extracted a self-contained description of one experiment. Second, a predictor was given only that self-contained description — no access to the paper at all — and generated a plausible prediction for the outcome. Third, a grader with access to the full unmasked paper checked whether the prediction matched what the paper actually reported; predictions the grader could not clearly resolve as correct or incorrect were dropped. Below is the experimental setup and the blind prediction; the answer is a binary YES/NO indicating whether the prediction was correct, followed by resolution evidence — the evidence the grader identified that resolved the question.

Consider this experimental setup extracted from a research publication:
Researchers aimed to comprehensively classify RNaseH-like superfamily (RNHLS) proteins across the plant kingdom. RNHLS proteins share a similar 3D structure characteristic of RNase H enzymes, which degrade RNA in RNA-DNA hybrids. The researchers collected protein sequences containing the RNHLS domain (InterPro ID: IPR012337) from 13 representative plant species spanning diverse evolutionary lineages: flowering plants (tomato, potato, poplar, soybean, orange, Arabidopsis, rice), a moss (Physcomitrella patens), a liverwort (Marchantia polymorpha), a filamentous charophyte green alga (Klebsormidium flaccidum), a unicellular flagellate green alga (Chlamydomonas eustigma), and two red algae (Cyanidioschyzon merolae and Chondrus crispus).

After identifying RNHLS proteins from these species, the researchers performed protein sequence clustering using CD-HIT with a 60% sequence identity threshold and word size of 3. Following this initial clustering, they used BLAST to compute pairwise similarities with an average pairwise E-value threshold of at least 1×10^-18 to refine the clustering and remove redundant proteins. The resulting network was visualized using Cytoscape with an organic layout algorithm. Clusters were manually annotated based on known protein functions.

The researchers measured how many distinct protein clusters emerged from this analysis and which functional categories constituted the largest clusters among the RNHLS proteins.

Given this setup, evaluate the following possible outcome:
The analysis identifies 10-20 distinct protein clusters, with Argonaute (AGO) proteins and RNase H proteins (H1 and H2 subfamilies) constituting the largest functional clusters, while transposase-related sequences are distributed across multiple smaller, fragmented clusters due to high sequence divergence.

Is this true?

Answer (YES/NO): NO